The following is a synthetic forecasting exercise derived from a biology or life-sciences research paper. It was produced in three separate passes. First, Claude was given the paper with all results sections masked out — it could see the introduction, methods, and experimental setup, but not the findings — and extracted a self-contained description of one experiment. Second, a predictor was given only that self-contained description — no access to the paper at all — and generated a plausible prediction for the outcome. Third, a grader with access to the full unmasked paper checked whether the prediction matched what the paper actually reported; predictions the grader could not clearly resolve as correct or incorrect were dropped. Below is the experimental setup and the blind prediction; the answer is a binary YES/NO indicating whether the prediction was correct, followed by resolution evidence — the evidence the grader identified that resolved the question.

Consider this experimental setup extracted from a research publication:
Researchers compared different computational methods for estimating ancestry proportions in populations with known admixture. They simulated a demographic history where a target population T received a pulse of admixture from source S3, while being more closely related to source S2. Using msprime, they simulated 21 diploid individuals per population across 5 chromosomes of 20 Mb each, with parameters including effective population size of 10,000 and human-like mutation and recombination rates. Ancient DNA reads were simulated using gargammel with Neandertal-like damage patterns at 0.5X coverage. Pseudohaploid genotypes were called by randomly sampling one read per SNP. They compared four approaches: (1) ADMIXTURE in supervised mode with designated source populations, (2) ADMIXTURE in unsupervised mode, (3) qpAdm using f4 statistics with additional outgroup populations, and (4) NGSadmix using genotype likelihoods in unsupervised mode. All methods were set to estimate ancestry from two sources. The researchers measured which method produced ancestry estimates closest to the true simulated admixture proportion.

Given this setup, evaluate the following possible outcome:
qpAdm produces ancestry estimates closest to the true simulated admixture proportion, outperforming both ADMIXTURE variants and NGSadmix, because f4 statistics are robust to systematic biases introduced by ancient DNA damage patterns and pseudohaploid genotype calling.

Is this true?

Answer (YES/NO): YES